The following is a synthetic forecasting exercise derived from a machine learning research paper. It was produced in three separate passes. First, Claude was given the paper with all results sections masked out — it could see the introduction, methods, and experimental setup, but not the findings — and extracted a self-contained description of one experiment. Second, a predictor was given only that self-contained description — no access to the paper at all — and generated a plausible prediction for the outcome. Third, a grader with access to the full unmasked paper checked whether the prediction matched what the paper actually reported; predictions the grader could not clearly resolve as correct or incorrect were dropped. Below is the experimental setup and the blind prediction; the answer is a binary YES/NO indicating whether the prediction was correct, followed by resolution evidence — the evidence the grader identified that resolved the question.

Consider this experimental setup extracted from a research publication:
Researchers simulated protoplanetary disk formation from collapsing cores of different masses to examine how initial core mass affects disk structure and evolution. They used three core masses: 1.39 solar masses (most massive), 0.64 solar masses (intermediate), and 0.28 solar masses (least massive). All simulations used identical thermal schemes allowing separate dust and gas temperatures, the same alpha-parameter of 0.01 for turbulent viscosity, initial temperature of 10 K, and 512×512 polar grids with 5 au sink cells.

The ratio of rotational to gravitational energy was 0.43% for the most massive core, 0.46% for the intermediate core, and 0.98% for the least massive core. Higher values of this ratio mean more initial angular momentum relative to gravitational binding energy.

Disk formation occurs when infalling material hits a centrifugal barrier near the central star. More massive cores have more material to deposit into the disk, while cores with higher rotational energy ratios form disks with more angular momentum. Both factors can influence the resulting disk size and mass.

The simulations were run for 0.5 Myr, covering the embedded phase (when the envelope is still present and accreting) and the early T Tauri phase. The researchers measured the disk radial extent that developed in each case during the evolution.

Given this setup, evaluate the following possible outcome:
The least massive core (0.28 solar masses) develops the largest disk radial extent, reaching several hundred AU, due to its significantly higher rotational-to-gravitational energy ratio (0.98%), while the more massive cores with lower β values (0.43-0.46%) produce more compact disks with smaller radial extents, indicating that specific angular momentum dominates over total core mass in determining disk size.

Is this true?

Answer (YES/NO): YES